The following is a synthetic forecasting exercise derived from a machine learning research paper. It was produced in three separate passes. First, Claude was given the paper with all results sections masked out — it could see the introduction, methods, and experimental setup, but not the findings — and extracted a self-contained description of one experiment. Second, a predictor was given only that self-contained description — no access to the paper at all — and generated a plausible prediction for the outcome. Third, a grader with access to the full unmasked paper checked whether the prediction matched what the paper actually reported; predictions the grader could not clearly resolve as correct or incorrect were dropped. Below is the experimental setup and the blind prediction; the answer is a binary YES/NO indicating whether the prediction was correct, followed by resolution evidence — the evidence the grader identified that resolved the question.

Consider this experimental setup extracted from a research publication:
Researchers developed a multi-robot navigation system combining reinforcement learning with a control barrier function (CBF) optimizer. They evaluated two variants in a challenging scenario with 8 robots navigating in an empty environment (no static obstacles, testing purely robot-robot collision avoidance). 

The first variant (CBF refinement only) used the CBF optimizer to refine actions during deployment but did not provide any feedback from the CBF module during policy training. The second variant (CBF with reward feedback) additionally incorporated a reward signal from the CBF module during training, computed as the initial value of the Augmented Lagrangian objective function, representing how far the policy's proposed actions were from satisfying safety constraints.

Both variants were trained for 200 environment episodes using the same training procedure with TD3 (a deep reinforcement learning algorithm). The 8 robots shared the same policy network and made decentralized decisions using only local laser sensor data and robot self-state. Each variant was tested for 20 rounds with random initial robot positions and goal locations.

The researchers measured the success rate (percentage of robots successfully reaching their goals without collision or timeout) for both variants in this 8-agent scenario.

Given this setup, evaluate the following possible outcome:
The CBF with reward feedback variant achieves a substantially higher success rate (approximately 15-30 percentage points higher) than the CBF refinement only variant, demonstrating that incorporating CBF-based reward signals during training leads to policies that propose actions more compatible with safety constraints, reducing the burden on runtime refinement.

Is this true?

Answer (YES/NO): NO